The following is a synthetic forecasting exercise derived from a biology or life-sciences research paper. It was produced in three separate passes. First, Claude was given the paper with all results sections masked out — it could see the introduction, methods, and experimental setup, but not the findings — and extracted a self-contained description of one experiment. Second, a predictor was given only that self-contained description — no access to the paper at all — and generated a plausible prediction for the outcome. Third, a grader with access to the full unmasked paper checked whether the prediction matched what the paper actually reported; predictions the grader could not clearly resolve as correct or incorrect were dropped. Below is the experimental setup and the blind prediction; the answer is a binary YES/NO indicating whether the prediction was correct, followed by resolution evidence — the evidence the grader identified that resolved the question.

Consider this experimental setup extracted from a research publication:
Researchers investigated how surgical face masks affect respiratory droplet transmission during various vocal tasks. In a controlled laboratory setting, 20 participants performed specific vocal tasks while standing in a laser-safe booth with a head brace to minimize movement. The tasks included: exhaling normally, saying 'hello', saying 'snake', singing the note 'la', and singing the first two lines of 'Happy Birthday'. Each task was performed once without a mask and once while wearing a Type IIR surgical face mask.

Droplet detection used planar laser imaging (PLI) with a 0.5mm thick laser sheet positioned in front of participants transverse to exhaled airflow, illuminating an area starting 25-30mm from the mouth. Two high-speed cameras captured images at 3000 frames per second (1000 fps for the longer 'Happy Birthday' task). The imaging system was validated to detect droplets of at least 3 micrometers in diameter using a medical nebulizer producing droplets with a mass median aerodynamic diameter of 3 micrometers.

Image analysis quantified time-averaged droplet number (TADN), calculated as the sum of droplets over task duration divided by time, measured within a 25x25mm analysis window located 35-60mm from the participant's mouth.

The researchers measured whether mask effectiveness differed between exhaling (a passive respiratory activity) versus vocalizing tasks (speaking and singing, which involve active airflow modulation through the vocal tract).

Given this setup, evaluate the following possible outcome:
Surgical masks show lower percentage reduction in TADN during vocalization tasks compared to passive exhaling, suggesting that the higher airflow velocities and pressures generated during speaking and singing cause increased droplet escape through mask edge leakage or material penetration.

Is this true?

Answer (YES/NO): NO